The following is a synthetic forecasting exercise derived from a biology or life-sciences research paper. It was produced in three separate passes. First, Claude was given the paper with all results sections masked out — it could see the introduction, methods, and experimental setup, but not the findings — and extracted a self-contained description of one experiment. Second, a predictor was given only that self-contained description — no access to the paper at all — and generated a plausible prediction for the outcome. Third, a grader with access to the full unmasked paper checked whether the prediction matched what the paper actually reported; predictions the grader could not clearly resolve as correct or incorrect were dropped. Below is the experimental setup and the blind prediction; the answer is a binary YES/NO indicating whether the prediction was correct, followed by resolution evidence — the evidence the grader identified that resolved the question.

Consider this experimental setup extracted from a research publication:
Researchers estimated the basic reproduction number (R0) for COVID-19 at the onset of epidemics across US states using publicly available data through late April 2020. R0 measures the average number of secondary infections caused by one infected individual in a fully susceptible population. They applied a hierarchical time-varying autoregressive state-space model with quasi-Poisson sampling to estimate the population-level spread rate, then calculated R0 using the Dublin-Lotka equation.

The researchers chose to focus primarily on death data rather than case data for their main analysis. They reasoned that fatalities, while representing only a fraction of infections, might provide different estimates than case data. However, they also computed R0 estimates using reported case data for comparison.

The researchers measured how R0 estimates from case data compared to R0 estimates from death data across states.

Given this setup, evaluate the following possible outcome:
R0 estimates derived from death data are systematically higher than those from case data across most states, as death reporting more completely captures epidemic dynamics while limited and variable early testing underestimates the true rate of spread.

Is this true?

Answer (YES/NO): NO